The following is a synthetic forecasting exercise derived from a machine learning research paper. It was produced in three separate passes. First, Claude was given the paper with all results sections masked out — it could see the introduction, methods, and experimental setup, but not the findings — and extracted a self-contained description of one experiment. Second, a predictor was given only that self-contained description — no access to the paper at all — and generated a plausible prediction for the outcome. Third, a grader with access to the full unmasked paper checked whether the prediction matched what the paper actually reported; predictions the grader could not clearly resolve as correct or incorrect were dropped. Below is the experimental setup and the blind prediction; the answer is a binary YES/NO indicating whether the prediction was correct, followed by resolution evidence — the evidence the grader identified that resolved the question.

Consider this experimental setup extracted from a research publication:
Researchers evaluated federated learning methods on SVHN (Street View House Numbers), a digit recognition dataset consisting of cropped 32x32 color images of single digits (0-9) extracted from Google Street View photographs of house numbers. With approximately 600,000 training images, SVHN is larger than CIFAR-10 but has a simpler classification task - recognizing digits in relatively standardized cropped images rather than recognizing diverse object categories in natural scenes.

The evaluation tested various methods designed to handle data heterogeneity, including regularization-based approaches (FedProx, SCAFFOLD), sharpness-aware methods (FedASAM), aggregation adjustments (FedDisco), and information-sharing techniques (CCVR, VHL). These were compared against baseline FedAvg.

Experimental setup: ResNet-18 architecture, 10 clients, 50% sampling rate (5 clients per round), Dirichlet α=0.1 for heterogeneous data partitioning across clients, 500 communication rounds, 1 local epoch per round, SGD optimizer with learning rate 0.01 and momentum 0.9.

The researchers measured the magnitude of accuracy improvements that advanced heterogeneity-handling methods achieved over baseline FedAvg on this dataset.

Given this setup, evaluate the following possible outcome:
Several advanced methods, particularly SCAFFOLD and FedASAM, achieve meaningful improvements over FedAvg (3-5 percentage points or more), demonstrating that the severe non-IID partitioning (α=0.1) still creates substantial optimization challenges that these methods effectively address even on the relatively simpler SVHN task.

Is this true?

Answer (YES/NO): NO